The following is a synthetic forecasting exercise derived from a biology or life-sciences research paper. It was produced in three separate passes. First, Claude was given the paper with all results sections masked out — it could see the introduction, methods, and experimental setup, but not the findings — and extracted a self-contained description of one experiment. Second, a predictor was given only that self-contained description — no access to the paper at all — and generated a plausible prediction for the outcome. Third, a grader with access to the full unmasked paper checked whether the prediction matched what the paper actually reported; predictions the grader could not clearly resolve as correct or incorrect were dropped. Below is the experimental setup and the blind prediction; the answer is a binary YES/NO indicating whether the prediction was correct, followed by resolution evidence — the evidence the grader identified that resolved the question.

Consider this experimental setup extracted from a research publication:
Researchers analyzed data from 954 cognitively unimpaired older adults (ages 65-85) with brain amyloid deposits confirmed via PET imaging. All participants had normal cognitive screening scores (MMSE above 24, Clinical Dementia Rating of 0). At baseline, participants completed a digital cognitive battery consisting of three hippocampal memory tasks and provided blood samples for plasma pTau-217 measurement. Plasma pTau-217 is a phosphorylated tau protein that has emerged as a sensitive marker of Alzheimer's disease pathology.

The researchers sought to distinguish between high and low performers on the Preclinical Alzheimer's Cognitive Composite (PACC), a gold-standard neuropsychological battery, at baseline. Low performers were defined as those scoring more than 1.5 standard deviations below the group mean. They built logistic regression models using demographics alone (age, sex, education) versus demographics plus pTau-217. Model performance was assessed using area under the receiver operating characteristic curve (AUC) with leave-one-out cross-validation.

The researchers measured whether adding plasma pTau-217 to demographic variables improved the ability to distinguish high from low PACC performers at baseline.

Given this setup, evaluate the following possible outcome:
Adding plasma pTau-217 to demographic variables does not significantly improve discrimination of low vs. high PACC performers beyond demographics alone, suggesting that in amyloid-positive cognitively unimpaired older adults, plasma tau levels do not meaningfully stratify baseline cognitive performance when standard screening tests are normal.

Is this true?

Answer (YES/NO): YES